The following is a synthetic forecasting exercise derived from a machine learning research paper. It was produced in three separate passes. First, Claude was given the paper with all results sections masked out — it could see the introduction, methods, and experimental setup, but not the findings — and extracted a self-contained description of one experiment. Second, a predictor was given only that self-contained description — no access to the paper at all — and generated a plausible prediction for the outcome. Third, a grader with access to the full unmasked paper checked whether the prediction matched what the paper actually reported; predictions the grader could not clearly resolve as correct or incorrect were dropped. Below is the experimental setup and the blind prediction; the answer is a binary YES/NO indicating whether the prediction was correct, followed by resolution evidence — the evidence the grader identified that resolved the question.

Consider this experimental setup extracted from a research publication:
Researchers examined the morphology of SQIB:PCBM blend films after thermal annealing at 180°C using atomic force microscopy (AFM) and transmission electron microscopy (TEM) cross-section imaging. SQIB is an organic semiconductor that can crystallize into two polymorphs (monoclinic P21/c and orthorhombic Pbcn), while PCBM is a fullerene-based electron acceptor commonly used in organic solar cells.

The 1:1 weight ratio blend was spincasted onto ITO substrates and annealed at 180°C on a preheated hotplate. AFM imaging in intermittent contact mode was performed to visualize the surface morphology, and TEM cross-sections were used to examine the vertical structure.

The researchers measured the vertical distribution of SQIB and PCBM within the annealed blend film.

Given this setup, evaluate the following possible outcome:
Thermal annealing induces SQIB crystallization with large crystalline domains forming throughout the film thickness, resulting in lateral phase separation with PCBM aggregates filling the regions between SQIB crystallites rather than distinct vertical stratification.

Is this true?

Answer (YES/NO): NO